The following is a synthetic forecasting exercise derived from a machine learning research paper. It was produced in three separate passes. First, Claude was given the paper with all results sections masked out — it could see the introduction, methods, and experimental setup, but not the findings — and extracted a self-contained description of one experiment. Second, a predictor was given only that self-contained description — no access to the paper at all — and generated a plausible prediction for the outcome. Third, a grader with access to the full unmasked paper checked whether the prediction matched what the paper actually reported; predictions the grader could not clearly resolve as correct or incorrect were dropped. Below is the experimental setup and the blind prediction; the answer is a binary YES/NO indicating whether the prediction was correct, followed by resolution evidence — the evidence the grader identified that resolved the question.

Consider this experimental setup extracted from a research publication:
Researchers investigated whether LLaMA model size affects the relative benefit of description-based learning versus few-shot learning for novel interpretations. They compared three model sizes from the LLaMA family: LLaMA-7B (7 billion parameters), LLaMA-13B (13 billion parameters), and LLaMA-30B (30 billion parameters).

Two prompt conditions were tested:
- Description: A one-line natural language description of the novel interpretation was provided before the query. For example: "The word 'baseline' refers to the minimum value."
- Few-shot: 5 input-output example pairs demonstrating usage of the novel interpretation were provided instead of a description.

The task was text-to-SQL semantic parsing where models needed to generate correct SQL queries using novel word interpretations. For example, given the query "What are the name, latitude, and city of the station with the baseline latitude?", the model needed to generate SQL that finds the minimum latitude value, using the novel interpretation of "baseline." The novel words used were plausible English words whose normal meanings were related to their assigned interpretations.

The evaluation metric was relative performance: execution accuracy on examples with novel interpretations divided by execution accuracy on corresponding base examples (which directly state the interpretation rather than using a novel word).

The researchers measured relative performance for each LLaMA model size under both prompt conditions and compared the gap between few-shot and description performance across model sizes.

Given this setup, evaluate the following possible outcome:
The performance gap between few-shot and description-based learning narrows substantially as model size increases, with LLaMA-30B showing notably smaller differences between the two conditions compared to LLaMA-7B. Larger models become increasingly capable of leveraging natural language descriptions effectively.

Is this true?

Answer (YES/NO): YES